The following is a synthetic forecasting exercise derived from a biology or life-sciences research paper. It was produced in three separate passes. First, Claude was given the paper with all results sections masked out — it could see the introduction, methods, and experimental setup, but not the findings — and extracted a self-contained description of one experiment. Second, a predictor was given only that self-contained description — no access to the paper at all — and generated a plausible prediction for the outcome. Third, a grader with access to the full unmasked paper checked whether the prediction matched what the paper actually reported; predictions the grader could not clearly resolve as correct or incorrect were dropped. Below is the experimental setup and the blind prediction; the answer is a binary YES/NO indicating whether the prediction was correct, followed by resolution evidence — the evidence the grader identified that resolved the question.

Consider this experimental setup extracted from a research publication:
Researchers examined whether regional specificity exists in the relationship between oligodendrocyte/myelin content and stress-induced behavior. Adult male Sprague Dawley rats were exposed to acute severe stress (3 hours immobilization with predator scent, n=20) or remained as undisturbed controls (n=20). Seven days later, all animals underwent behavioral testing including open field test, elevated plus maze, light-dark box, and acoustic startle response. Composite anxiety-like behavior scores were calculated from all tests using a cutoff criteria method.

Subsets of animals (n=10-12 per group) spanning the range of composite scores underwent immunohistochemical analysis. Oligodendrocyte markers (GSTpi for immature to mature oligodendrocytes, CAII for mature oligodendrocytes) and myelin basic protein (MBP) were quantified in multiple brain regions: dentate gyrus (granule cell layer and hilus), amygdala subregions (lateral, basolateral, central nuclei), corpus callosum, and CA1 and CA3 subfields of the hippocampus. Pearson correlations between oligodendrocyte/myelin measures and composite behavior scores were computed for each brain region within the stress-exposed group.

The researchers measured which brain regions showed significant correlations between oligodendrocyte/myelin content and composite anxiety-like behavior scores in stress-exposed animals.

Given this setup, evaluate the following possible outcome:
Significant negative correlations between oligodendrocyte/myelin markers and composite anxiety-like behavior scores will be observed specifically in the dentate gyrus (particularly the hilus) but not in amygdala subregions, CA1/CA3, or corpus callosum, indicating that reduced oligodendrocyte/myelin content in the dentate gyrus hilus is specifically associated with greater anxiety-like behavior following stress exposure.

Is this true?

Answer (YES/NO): NO